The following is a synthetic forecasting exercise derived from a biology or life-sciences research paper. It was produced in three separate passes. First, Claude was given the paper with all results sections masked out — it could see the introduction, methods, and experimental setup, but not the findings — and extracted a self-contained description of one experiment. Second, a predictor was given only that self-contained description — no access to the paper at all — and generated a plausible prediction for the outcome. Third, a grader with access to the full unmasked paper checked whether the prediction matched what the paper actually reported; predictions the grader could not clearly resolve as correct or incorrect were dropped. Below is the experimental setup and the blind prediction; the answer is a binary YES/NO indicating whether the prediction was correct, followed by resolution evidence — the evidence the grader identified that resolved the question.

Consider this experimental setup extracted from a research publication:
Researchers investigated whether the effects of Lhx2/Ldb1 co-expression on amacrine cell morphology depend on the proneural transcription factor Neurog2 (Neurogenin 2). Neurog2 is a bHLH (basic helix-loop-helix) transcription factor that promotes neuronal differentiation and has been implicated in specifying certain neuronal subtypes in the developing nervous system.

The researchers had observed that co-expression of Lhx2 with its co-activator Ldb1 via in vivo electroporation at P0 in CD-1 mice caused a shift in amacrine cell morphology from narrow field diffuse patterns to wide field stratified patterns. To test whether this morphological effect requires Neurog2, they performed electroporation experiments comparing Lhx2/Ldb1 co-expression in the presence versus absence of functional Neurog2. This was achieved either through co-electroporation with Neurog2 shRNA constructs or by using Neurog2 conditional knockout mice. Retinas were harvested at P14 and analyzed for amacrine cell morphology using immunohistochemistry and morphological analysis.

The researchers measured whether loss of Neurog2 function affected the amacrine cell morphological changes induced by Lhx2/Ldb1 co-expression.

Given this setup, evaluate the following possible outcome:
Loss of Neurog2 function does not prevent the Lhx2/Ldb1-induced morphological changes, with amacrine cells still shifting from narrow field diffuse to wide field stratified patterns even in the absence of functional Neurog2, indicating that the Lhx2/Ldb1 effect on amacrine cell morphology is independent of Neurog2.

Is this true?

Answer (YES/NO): NO